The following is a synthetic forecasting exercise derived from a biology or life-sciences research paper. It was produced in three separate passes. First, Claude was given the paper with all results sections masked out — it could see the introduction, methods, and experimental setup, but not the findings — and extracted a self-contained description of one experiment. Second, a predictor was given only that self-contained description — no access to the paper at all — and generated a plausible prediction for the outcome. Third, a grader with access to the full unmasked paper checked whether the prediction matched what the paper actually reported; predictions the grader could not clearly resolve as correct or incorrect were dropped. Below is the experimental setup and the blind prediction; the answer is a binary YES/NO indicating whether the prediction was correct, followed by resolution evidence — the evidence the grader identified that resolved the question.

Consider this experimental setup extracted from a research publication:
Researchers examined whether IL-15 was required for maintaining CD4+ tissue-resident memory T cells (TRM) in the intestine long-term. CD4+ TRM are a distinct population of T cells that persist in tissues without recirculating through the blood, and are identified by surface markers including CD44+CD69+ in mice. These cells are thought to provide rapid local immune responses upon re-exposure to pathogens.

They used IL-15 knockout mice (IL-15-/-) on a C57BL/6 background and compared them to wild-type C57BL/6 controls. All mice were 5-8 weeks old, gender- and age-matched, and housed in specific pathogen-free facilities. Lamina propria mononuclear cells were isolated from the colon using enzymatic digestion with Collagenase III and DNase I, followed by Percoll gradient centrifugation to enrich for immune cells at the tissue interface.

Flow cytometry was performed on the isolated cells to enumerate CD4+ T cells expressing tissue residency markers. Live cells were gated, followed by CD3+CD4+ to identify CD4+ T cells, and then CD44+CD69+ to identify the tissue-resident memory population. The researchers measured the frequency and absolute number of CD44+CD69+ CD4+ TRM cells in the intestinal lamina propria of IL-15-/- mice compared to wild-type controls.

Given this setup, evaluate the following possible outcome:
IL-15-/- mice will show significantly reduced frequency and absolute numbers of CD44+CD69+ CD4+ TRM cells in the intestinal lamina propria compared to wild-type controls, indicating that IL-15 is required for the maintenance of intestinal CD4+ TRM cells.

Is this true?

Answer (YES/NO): NO